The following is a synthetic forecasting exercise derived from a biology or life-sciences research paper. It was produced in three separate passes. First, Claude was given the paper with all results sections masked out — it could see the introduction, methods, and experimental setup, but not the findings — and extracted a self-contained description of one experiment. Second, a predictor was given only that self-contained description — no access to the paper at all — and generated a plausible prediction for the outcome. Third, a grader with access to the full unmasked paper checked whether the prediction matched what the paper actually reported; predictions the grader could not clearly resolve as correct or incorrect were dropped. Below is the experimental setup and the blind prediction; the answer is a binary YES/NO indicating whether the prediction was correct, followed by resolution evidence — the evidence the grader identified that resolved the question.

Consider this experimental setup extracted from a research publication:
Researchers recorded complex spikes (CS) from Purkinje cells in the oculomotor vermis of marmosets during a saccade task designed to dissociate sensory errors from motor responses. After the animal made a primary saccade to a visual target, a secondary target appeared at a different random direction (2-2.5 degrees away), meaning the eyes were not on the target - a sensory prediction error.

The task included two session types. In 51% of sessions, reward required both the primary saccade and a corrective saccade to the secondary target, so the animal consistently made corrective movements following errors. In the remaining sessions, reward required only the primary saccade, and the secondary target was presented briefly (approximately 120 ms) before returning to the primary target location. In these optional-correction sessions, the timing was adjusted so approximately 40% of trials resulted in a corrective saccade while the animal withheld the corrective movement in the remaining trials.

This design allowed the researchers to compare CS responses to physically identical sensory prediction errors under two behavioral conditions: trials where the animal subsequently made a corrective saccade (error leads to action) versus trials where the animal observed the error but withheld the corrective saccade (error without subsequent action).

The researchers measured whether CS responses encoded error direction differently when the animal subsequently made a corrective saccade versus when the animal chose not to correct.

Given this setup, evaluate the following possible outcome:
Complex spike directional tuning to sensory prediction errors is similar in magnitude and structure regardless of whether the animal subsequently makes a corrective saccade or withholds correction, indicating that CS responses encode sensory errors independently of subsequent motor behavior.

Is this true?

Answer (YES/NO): NO